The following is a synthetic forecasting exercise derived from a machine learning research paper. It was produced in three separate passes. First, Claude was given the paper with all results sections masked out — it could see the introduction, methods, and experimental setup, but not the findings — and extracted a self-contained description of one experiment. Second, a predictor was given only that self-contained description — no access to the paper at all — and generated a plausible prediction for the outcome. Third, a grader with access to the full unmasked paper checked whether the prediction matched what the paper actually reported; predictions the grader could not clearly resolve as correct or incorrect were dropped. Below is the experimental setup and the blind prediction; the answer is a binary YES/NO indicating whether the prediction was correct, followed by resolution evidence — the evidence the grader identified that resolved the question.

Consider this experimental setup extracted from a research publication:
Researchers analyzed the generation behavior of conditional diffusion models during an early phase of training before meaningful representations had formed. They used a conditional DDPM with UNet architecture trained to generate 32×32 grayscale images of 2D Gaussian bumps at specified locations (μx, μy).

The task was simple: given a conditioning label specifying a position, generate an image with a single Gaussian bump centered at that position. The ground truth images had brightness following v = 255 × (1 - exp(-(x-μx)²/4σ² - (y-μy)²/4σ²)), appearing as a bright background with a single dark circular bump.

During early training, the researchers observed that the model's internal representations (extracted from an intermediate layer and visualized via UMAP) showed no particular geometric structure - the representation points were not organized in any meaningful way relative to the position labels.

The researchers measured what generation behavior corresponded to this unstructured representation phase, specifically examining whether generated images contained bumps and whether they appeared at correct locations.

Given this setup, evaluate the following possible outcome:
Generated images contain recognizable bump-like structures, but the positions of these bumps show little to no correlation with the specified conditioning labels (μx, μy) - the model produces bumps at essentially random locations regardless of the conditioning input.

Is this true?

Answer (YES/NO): NO